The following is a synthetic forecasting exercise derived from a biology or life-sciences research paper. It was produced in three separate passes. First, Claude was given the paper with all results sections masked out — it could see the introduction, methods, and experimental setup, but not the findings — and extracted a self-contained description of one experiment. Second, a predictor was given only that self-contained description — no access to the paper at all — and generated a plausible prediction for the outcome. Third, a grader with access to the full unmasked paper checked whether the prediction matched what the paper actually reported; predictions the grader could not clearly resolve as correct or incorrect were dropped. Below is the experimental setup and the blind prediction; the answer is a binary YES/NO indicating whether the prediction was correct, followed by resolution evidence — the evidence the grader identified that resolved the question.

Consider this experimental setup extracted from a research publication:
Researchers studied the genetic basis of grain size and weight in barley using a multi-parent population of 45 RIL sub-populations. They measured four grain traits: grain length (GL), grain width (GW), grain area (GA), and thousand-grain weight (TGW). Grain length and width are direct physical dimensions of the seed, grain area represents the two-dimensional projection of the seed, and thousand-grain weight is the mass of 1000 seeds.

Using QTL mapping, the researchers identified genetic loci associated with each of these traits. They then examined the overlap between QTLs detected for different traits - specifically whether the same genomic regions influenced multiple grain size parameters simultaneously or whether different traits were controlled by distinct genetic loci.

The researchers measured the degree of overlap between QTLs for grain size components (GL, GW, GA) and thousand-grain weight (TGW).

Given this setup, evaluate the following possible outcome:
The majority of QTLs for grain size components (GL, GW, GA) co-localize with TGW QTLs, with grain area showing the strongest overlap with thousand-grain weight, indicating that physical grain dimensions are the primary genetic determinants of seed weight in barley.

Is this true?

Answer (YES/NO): NO